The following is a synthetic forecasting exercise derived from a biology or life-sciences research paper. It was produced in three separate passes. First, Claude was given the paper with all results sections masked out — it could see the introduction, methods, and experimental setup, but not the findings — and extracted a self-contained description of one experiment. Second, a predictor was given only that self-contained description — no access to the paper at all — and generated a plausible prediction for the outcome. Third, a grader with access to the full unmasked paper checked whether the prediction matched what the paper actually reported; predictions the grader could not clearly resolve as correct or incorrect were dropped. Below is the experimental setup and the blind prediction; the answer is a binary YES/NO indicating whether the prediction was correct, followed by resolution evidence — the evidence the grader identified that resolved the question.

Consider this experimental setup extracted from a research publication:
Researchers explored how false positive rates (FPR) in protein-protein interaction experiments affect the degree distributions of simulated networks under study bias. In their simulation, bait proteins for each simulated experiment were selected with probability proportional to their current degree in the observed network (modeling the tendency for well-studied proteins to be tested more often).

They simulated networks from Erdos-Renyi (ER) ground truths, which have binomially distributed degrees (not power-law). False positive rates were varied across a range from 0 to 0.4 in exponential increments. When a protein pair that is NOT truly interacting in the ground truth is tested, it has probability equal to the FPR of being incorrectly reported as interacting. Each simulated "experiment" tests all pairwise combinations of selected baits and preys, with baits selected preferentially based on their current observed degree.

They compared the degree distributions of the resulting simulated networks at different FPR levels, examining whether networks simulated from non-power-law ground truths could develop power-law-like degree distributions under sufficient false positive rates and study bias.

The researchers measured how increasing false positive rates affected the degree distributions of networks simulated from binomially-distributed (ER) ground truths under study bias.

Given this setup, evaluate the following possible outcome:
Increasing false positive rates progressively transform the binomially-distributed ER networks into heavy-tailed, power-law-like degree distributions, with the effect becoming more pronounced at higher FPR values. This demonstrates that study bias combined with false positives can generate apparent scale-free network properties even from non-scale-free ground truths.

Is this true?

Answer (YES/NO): NO